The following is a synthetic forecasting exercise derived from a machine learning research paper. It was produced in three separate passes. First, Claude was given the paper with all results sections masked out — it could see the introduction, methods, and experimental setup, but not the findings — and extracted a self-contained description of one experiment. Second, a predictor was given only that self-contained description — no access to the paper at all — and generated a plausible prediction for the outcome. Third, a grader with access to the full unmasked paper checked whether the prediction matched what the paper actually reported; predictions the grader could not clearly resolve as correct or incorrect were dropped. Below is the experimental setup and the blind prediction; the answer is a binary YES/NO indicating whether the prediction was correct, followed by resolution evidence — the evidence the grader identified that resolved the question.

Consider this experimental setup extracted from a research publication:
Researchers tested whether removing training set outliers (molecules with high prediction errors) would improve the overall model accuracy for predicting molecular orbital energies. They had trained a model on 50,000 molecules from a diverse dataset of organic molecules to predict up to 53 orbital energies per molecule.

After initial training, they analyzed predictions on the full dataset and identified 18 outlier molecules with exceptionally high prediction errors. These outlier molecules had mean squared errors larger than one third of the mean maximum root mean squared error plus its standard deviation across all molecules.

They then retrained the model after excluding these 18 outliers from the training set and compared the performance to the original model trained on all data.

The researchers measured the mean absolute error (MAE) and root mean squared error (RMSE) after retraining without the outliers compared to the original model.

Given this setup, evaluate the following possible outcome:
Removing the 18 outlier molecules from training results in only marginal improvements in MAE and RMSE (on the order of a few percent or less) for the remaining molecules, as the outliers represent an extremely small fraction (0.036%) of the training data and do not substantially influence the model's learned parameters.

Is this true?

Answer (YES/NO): NO